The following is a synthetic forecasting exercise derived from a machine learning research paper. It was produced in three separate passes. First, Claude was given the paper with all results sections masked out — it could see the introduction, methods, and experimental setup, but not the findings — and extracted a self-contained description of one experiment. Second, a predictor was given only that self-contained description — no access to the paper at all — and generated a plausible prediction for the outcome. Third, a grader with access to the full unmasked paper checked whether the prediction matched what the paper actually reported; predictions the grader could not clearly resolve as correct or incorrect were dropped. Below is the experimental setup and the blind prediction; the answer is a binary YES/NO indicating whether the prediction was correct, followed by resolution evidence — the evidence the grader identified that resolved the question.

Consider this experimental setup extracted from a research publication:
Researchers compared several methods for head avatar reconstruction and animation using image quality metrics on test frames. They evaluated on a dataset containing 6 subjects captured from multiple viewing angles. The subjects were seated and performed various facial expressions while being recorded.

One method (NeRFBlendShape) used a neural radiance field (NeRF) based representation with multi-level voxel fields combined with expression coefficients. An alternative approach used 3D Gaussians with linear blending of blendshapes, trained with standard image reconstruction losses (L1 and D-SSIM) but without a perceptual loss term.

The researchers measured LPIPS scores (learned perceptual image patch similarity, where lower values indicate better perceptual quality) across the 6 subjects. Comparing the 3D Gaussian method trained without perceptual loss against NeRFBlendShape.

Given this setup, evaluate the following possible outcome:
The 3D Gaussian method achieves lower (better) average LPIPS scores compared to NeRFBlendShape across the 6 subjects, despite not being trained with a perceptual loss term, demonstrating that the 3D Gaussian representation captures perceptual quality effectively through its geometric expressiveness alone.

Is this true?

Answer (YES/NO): NO